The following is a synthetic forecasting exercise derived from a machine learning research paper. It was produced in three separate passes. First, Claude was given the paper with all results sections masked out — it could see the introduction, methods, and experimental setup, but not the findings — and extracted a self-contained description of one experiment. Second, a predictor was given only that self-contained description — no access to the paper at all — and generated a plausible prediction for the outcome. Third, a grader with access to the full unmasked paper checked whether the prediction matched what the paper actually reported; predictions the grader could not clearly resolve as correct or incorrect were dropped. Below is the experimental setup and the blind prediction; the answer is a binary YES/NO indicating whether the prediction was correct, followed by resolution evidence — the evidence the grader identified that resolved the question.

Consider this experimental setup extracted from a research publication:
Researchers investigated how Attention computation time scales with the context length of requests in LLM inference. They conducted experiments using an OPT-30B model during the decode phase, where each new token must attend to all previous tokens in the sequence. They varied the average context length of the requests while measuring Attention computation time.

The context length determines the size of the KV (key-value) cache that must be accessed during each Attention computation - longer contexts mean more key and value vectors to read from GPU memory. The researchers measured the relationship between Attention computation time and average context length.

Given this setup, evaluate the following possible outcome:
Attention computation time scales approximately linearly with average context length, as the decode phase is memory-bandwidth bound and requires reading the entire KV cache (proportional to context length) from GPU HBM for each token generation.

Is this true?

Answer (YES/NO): YES